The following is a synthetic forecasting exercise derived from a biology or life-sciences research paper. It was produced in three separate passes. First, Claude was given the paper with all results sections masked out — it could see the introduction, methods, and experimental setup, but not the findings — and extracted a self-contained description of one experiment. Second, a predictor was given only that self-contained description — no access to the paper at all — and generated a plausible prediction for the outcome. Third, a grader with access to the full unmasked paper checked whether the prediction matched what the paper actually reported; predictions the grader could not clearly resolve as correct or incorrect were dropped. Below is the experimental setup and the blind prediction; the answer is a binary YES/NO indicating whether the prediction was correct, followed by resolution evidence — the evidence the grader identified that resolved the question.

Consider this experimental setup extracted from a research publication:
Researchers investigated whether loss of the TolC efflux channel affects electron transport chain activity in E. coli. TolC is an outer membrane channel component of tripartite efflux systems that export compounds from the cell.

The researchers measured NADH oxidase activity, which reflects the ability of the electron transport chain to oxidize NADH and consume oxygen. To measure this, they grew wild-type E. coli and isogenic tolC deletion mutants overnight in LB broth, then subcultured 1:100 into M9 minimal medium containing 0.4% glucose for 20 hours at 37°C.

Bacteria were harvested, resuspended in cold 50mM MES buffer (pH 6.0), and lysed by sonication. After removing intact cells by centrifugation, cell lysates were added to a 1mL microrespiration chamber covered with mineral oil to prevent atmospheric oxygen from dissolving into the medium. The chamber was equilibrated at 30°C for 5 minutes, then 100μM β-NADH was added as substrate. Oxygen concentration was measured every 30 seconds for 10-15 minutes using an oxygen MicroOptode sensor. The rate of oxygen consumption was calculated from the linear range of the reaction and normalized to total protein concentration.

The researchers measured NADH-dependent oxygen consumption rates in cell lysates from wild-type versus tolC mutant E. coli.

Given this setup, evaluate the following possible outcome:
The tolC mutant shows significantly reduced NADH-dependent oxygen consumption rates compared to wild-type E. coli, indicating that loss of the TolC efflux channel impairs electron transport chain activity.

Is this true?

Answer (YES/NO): YES